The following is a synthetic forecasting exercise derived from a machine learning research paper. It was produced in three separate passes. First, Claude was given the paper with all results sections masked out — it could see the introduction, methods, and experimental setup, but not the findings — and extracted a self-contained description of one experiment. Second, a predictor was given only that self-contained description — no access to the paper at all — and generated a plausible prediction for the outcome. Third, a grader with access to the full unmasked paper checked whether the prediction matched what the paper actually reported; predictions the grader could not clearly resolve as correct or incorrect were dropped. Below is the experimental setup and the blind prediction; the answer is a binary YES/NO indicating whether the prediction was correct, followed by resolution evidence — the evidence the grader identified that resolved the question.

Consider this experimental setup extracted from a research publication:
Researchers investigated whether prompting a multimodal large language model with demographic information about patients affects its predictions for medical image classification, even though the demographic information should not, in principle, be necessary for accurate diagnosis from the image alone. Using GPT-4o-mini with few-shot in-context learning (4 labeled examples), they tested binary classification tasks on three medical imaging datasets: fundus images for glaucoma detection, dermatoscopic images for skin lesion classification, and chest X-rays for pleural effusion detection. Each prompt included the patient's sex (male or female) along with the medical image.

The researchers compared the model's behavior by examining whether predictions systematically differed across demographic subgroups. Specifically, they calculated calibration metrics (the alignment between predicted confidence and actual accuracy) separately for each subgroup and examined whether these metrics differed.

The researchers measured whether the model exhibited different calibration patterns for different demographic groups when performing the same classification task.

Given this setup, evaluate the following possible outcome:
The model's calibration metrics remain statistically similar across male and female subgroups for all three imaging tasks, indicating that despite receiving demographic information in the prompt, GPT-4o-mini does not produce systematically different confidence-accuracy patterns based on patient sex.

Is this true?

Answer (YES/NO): NO